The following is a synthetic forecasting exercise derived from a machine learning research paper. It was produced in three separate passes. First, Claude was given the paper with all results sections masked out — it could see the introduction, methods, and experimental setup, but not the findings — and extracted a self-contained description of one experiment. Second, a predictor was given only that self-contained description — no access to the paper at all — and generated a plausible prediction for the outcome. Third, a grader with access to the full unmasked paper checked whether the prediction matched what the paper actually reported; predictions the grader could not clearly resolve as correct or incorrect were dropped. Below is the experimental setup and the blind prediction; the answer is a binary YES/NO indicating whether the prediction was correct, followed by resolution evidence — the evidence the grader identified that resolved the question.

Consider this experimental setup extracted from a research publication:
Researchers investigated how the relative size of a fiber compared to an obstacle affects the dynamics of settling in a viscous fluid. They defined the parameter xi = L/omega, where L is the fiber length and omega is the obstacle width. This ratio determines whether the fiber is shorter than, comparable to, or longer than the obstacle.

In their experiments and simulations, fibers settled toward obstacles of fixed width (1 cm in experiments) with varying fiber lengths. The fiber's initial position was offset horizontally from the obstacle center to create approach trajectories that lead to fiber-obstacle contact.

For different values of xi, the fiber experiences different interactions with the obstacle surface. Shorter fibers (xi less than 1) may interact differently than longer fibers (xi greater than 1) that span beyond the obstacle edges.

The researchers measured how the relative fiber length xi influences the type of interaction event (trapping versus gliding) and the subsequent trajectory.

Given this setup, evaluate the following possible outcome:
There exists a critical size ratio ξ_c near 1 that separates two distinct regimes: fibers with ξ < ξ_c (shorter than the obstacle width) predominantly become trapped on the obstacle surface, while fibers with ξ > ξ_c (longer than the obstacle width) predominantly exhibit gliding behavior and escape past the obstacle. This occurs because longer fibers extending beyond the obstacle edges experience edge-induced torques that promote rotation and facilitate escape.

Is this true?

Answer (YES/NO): NO